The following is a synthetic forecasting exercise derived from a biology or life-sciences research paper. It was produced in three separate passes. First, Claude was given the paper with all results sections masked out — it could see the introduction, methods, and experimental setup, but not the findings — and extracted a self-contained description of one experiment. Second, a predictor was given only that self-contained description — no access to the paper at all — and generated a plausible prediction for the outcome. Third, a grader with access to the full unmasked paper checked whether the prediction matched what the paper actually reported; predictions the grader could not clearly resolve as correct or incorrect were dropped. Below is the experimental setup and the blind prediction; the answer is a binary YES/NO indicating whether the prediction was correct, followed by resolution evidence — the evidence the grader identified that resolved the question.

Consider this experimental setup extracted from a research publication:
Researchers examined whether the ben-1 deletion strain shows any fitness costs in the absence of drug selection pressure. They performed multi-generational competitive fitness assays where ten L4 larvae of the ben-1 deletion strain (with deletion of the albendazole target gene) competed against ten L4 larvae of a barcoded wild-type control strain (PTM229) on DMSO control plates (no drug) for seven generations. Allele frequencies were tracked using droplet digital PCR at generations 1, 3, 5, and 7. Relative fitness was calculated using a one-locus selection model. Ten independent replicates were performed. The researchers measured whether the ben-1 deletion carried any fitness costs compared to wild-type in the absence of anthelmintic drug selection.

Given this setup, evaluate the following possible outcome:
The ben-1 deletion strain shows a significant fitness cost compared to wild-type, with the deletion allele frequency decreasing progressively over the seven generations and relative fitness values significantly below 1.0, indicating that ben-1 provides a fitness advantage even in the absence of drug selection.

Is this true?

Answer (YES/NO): NO